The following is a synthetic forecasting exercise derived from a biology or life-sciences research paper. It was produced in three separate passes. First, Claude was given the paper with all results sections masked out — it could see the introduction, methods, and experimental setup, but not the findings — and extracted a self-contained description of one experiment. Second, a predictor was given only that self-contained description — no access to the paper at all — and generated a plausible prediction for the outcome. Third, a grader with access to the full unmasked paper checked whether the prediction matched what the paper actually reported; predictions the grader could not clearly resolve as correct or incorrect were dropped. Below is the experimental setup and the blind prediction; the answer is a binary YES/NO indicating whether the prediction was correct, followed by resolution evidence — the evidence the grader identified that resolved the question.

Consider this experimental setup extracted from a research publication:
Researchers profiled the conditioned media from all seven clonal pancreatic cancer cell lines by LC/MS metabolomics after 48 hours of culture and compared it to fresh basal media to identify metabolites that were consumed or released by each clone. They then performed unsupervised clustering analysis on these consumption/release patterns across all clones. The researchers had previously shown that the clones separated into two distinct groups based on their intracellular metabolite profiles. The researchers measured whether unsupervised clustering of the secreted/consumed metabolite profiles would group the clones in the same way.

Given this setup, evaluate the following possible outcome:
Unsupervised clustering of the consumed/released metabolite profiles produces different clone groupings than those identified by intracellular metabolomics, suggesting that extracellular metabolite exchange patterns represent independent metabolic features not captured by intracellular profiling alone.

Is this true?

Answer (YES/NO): NO